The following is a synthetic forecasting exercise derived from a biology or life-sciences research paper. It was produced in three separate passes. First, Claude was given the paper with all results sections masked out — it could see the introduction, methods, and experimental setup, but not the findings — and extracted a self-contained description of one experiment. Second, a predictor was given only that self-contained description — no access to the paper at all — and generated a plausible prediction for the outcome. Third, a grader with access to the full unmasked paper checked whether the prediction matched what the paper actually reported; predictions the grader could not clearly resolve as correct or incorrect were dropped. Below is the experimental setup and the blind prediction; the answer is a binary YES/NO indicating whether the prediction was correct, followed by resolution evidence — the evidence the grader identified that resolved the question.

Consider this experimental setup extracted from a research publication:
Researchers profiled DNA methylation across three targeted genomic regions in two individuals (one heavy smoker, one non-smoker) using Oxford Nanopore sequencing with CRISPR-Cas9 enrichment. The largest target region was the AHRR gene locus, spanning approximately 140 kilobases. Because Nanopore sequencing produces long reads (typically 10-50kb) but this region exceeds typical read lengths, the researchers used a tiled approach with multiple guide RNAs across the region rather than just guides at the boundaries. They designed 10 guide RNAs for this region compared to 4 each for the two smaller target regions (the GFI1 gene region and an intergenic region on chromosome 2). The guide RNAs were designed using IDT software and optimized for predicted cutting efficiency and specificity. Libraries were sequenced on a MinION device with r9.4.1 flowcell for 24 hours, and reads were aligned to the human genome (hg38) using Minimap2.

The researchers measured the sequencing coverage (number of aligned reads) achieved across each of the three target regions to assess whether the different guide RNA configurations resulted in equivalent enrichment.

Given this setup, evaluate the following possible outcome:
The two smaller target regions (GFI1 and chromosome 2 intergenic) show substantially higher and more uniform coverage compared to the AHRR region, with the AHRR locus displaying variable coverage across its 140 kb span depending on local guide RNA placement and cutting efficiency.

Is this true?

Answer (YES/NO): NO